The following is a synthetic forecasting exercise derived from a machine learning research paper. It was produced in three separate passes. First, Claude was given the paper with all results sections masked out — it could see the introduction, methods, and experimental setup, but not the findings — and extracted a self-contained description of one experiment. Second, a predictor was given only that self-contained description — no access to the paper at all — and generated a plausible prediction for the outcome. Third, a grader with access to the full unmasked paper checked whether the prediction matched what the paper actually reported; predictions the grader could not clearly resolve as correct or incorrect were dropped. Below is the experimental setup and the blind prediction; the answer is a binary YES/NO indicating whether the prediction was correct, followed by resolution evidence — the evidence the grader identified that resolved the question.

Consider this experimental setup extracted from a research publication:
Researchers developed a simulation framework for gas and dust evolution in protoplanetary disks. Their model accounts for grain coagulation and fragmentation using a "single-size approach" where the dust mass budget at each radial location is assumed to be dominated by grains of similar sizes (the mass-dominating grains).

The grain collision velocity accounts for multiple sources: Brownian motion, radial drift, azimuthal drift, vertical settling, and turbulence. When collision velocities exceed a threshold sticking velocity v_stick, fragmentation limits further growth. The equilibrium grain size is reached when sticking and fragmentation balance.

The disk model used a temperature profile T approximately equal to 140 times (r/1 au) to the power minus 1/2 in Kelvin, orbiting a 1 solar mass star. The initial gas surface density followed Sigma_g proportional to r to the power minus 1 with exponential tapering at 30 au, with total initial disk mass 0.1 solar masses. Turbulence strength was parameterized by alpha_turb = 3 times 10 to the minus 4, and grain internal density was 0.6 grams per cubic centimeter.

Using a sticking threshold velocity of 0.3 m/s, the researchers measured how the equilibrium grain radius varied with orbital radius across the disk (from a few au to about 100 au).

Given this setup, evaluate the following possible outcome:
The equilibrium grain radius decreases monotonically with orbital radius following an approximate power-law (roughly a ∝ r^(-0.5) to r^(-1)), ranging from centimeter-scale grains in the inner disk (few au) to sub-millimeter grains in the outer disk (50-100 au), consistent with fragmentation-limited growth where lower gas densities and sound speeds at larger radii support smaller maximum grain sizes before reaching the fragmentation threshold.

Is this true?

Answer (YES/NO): NO